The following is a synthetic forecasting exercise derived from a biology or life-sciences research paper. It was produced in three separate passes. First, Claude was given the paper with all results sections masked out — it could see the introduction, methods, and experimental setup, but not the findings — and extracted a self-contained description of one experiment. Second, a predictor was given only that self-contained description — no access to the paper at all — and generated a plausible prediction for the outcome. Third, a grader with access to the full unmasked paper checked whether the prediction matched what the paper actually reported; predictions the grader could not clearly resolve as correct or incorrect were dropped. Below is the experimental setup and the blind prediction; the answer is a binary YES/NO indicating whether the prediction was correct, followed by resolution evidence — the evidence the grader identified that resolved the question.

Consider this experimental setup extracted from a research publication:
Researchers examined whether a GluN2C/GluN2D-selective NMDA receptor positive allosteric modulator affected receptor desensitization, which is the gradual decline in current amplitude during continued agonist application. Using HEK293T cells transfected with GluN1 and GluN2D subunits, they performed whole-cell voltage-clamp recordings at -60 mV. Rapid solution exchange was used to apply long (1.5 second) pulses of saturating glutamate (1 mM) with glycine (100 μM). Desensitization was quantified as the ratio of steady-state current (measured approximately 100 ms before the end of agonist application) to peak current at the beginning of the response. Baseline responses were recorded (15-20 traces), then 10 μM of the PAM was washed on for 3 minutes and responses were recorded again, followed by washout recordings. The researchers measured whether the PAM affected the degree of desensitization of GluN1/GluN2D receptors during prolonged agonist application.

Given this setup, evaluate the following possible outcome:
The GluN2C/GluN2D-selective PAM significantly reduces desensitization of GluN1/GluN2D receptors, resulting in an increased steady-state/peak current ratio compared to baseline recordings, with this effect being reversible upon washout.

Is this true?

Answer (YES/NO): NO